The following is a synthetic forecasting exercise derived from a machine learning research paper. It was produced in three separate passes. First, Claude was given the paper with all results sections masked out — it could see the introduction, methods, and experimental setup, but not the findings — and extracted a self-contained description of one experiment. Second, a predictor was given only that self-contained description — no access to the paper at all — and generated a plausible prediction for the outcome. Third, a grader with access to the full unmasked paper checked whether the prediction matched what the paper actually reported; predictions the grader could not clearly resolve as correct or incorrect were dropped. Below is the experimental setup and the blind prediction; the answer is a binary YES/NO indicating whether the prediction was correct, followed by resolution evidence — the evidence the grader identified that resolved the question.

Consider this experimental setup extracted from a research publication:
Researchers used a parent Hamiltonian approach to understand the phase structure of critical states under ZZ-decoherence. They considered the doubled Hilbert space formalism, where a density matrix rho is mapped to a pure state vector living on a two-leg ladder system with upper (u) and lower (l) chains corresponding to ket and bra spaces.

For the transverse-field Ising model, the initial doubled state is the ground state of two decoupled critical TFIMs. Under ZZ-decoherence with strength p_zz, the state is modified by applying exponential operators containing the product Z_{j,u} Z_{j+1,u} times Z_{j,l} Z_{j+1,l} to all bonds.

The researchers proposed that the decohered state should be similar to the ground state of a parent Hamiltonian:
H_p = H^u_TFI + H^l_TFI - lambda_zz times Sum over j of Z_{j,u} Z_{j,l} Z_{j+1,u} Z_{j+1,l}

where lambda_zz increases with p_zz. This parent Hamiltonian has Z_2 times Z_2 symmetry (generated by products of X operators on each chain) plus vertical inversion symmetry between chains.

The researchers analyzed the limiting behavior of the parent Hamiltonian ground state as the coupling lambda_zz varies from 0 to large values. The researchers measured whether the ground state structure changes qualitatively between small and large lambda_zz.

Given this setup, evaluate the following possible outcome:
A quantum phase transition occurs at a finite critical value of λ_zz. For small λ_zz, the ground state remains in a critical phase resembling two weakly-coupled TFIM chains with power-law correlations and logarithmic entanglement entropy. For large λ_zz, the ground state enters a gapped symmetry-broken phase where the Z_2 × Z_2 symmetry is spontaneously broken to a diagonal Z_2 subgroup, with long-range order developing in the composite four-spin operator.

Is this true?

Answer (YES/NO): NO